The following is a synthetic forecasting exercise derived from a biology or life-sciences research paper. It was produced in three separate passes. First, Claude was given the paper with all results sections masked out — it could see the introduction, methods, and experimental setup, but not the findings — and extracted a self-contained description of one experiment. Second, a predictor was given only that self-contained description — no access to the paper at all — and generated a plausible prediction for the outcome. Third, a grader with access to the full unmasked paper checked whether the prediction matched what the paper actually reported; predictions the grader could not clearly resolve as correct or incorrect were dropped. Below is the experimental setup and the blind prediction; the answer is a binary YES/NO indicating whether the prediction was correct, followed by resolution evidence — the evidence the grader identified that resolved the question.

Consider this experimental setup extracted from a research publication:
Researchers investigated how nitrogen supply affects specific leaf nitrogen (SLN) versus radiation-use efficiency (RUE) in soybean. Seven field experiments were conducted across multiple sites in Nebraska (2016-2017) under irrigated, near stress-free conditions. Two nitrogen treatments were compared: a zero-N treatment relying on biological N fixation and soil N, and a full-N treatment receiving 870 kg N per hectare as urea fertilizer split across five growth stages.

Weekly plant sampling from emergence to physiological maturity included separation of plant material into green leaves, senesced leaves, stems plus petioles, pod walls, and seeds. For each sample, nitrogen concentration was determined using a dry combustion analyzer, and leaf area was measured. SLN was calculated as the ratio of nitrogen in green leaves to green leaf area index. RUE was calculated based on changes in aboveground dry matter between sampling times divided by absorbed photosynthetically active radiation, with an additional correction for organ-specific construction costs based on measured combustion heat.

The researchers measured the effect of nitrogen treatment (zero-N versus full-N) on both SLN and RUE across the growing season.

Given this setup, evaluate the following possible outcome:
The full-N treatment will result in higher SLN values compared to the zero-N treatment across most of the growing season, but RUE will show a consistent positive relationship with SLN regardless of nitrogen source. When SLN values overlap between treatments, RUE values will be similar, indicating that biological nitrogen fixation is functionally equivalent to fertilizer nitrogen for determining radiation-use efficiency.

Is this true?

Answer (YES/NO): NO